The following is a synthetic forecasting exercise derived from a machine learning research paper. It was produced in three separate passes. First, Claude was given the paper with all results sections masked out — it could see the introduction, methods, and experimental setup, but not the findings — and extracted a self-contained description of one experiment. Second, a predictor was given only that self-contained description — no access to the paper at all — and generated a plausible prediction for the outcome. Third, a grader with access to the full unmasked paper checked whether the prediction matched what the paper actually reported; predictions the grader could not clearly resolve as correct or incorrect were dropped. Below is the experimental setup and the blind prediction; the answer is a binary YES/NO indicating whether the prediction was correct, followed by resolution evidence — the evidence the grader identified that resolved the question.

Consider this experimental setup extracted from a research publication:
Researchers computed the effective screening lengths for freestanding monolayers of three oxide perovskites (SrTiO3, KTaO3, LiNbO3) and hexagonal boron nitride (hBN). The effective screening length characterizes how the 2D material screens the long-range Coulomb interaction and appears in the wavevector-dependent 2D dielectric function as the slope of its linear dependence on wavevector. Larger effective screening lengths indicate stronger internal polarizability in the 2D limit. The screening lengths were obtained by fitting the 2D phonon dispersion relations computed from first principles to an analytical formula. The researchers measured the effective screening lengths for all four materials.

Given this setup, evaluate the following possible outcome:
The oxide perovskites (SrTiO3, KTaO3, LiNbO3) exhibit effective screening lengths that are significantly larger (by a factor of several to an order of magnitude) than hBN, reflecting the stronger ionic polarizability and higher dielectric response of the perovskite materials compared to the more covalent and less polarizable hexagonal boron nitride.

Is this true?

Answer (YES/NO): NO